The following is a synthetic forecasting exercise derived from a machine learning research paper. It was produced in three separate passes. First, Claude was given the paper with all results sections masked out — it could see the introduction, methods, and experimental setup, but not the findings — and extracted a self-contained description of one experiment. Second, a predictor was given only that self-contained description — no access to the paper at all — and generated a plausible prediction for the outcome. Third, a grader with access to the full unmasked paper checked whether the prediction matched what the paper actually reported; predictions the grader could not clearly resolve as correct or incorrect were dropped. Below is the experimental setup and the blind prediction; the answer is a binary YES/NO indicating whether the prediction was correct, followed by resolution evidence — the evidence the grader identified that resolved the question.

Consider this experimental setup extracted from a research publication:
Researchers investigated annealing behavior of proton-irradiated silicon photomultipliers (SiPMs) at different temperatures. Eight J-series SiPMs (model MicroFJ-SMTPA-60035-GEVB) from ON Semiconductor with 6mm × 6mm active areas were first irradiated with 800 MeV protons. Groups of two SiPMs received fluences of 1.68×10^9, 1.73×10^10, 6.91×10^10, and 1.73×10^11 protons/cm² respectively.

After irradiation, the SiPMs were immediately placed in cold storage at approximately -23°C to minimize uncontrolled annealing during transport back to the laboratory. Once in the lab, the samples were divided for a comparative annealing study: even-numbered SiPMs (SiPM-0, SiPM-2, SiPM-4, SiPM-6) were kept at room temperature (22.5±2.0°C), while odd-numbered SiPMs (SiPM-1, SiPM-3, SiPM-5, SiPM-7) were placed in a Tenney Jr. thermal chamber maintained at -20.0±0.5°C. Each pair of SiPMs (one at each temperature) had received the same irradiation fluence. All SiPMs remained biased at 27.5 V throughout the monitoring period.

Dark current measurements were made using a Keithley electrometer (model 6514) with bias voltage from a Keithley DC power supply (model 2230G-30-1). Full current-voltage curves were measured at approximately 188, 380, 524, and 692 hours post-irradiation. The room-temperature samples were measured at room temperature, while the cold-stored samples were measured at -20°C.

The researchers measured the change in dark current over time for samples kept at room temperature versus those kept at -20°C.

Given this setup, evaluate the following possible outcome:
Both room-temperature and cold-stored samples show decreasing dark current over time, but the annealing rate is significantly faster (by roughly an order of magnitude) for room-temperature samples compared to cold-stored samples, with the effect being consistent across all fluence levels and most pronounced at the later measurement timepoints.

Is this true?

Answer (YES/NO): NO